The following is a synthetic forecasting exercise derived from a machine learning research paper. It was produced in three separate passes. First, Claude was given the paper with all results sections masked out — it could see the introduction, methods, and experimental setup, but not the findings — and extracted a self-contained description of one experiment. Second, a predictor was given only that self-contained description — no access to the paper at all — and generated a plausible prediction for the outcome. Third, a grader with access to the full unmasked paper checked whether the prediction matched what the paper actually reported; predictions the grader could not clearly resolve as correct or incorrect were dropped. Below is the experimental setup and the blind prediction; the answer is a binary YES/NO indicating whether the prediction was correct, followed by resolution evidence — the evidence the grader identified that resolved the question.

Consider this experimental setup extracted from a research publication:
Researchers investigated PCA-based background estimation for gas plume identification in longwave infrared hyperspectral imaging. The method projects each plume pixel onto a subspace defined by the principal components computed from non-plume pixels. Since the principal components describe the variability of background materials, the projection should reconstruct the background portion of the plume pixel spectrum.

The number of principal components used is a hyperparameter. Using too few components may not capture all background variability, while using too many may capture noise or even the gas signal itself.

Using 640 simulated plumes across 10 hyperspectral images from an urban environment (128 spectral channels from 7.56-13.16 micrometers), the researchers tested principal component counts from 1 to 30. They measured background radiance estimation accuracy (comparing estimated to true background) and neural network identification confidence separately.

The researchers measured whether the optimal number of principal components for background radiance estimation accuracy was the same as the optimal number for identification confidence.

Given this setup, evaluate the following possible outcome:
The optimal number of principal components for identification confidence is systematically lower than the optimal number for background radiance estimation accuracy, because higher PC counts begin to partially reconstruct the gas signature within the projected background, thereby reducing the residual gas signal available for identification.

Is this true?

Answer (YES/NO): YES